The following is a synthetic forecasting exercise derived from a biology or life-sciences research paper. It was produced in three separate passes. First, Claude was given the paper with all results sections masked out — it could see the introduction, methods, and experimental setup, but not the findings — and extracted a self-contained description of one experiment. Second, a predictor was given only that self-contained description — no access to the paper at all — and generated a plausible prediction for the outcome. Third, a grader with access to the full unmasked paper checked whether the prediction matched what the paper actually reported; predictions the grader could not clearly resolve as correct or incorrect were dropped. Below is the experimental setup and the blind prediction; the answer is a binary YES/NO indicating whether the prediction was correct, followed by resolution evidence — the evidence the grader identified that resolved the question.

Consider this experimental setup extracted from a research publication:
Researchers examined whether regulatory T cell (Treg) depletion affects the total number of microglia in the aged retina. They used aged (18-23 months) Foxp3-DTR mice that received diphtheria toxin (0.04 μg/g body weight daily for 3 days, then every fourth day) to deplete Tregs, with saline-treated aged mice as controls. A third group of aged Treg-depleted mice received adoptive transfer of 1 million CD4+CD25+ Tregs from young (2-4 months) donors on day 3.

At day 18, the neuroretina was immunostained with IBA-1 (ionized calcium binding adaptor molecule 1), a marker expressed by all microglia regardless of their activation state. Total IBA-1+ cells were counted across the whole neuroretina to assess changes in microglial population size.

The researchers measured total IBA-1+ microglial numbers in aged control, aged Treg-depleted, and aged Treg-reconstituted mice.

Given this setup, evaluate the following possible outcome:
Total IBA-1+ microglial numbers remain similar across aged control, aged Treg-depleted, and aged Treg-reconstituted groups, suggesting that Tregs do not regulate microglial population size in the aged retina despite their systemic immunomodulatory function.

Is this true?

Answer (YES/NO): NO